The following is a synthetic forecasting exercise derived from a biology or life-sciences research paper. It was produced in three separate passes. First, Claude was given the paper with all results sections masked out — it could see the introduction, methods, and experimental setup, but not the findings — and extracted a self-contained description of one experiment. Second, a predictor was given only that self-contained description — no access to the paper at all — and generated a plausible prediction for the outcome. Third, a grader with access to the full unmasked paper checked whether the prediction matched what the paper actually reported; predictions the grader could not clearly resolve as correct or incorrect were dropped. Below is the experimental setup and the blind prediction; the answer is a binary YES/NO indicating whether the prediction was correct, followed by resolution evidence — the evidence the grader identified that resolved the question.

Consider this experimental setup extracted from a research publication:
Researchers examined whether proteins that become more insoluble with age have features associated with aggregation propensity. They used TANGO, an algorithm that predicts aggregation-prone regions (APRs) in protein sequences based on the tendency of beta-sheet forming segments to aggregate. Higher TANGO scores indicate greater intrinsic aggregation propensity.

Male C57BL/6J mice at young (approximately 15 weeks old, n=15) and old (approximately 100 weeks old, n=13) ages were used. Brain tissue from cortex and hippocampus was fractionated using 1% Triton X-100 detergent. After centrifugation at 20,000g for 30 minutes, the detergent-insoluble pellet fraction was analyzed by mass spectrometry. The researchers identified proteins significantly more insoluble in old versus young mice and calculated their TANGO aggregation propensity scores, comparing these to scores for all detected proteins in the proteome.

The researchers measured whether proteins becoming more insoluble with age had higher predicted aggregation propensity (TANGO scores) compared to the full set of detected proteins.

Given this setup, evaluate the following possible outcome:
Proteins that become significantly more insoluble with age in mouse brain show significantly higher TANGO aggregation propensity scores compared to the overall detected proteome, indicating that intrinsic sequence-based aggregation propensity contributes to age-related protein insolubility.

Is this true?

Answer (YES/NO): NO